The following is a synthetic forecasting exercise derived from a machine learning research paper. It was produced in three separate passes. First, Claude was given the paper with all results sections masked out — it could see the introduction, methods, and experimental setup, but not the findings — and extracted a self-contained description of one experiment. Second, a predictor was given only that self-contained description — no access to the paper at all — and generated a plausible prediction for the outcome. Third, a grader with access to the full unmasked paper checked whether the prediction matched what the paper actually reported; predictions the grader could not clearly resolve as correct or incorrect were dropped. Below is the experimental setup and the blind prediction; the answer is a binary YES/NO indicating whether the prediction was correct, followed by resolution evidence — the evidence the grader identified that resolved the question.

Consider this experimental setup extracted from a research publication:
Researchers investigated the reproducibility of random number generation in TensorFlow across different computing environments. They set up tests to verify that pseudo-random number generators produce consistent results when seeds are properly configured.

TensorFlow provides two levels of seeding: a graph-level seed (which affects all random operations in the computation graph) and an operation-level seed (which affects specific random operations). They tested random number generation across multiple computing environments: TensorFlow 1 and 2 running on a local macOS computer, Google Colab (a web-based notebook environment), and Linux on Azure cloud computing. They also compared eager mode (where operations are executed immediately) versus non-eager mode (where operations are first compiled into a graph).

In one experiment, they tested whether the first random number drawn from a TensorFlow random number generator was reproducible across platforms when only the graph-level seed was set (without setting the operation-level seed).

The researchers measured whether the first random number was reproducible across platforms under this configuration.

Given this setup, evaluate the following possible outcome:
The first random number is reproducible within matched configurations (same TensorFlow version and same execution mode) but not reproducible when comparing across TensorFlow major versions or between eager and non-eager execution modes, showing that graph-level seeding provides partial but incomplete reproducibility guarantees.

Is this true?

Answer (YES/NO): NO